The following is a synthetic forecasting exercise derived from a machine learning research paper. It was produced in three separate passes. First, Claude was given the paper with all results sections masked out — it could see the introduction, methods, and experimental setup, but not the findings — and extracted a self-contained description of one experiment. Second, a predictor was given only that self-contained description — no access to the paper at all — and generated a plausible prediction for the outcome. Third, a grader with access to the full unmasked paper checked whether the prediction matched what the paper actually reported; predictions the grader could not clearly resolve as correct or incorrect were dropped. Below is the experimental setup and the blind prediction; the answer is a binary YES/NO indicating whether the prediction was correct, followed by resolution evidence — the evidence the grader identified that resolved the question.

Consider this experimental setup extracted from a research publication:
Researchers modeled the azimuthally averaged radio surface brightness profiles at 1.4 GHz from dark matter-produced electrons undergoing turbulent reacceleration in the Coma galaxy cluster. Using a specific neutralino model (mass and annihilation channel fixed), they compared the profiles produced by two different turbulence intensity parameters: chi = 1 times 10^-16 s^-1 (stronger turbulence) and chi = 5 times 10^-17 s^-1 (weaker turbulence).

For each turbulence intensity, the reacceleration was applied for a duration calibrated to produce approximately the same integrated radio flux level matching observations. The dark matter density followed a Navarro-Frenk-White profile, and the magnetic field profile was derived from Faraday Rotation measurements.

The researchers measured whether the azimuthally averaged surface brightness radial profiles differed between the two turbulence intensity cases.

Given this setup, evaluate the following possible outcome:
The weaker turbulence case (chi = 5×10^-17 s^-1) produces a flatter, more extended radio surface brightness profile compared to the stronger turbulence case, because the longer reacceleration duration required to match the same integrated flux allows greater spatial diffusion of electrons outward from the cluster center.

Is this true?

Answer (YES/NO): NO